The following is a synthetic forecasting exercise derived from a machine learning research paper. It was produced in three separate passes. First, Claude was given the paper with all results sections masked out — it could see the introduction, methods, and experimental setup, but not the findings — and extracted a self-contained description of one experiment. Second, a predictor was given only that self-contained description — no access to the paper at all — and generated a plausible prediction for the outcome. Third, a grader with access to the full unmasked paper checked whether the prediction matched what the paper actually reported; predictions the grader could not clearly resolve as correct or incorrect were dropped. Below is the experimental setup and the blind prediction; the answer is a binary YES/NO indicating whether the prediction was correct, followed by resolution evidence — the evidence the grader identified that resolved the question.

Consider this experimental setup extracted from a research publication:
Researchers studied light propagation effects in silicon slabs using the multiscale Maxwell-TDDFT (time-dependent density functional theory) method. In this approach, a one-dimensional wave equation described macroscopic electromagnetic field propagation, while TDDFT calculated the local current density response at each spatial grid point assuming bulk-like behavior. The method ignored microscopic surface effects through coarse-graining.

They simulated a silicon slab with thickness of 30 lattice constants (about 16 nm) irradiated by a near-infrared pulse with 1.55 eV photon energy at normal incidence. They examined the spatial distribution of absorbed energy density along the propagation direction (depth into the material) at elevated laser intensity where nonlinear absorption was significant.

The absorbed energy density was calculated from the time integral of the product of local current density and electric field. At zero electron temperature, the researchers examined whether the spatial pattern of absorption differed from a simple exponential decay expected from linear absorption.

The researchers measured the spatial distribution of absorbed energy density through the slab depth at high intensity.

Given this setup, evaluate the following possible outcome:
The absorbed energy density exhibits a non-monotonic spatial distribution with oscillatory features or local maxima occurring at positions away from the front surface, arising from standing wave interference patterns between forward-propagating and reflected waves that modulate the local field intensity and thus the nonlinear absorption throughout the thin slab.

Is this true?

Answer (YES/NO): NO